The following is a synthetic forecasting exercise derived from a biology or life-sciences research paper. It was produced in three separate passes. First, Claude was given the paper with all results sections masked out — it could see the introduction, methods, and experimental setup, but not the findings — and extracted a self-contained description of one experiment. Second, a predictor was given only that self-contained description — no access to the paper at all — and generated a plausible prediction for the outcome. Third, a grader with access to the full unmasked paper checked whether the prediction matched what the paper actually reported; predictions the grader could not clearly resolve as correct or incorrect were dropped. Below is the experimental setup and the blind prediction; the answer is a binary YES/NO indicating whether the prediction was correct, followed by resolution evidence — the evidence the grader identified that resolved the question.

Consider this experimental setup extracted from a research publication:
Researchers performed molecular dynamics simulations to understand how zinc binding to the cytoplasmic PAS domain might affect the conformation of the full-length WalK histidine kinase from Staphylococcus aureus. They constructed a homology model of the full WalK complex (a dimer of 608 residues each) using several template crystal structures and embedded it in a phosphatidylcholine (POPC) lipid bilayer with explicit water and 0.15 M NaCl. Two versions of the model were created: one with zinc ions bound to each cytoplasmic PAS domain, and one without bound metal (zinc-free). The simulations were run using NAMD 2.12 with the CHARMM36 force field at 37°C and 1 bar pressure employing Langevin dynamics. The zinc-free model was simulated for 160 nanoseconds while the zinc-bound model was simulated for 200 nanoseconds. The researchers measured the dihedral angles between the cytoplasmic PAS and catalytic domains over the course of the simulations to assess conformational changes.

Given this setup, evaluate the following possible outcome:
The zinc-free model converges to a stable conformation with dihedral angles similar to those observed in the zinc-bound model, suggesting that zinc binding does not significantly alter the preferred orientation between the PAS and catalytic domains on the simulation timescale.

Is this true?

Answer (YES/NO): NO